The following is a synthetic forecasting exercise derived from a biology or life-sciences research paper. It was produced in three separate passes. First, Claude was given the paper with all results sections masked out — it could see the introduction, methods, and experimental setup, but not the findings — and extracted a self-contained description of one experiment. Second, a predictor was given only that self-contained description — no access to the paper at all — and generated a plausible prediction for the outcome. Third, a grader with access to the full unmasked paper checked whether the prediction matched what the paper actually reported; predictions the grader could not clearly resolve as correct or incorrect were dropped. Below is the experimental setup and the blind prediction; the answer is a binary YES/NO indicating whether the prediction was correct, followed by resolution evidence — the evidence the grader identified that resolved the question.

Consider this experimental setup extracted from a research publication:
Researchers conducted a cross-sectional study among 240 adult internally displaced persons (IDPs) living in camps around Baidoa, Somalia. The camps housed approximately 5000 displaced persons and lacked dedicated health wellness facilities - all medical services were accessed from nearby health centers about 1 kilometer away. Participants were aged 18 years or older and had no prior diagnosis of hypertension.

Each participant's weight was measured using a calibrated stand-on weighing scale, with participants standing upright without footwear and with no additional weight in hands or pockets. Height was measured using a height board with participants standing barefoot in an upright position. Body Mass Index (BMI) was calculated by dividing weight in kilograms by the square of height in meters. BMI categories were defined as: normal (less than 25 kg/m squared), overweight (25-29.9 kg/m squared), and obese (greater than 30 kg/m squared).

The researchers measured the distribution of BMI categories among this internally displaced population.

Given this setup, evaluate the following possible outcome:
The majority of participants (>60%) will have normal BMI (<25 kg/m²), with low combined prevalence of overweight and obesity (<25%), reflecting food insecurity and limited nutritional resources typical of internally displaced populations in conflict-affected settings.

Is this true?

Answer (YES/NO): NO